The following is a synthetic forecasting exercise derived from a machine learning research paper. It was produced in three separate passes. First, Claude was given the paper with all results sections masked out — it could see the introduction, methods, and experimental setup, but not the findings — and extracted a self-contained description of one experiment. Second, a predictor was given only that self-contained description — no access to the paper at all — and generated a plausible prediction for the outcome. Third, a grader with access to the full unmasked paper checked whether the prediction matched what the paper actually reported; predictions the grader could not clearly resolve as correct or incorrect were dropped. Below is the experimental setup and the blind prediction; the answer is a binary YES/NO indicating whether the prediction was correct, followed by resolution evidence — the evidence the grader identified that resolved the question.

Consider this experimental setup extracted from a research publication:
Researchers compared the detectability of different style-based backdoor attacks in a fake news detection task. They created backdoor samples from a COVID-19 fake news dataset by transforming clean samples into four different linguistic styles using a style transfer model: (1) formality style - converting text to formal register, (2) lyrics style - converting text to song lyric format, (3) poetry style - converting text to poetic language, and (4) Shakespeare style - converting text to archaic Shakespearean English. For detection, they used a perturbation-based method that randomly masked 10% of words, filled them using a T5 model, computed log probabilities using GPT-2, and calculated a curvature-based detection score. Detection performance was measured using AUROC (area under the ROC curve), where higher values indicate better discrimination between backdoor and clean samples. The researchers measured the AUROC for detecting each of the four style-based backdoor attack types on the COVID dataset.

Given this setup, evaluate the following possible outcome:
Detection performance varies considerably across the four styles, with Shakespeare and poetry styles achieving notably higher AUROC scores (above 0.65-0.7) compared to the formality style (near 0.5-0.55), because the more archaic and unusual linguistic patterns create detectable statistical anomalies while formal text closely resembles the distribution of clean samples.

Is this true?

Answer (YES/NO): NO